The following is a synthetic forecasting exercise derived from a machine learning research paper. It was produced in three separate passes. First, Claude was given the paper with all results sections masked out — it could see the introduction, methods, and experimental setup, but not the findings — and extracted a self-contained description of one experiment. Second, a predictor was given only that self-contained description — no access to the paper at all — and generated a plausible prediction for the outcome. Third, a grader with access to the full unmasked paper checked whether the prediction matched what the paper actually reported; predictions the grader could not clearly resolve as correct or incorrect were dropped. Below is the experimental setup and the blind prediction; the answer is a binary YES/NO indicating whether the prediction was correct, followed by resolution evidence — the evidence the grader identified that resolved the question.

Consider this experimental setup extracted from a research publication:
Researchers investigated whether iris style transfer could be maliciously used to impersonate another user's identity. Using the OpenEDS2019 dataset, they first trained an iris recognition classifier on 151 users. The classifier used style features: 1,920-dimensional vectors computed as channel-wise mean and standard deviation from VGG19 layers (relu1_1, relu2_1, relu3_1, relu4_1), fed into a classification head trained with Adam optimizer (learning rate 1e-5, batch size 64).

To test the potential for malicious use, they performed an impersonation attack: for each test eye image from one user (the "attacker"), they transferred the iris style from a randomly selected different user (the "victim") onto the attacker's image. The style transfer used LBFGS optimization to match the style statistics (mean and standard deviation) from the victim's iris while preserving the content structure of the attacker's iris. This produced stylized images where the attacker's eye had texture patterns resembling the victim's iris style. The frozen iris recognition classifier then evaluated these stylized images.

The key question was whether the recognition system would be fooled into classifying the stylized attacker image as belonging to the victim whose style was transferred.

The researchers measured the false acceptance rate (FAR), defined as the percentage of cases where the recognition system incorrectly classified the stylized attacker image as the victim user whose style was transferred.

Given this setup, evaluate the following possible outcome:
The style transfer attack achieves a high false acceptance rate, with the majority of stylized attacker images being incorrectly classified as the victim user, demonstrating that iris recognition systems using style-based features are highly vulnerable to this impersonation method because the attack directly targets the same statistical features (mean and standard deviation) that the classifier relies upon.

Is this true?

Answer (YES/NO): NO